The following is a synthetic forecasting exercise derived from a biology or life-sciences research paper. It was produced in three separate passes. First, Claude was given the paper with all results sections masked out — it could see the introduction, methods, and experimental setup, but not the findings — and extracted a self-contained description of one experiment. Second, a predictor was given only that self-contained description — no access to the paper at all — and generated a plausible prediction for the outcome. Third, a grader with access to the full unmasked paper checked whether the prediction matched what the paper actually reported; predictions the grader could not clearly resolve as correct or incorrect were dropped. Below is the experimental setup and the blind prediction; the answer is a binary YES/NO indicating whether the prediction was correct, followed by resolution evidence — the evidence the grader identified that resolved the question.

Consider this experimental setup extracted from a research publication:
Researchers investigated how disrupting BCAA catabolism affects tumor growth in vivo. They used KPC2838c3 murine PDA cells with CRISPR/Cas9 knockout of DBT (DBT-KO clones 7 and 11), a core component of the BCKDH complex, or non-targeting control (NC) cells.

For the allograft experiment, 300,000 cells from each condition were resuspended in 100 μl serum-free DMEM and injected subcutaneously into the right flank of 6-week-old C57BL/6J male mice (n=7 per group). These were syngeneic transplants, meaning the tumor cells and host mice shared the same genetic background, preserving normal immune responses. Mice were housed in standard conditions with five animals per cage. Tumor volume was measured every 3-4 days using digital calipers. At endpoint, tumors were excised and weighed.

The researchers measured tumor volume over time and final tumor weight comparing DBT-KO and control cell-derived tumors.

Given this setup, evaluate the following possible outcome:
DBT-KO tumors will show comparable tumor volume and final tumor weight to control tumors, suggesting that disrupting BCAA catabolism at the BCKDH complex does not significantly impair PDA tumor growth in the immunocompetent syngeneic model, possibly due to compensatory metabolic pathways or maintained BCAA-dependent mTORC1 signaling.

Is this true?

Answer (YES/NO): NO